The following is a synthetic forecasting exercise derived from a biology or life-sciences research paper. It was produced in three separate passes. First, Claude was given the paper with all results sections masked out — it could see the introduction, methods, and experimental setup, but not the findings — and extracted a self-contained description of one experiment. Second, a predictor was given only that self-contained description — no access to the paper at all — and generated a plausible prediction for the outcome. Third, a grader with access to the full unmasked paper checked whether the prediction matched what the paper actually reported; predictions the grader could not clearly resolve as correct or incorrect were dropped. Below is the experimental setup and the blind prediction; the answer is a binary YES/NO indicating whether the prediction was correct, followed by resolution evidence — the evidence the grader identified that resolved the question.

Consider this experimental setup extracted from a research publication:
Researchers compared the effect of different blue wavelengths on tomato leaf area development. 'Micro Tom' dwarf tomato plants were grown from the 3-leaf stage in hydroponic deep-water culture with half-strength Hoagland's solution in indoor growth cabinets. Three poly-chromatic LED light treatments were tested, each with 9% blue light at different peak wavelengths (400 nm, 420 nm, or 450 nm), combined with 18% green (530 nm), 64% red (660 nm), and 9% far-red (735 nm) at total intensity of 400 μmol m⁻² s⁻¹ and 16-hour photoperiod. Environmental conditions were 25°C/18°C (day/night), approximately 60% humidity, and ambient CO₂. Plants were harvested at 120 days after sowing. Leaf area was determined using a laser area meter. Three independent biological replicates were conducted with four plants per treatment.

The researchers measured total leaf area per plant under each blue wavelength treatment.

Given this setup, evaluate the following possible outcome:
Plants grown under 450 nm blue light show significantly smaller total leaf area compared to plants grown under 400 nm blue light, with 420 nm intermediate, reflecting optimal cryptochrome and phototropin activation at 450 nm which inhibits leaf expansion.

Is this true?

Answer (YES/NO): NO